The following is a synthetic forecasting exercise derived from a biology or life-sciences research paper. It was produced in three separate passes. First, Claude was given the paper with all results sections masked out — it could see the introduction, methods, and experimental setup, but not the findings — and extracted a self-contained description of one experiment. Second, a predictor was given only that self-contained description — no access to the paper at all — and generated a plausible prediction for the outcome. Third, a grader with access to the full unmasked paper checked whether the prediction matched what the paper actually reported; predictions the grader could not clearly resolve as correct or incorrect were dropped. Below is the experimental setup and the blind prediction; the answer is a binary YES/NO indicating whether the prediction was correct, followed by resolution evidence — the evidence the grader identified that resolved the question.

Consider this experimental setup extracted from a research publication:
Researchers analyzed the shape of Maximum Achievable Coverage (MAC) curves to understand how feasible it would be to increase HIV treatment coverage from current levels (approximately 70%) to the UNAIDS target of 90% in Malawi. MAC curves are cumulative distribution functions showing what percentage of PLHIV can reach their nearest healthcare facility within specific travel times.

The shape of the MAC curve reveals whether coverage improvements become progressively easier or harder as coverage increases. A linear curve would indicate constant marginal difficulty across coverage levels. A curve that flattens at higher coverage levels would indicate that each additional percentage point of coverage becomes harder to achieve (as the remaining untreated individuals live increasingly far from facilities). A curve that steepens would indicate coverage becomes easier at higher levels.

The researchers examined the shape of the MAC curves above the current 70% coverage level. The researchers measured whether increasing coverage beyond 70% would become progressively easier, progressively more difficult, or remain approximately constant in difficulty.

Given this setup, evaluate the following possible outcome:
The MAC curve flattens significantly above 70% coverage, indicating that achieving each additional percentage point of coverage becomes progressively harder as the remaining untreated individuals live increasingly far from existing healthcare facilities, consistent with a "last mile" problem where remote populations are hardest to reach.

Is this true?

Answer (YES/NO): YES